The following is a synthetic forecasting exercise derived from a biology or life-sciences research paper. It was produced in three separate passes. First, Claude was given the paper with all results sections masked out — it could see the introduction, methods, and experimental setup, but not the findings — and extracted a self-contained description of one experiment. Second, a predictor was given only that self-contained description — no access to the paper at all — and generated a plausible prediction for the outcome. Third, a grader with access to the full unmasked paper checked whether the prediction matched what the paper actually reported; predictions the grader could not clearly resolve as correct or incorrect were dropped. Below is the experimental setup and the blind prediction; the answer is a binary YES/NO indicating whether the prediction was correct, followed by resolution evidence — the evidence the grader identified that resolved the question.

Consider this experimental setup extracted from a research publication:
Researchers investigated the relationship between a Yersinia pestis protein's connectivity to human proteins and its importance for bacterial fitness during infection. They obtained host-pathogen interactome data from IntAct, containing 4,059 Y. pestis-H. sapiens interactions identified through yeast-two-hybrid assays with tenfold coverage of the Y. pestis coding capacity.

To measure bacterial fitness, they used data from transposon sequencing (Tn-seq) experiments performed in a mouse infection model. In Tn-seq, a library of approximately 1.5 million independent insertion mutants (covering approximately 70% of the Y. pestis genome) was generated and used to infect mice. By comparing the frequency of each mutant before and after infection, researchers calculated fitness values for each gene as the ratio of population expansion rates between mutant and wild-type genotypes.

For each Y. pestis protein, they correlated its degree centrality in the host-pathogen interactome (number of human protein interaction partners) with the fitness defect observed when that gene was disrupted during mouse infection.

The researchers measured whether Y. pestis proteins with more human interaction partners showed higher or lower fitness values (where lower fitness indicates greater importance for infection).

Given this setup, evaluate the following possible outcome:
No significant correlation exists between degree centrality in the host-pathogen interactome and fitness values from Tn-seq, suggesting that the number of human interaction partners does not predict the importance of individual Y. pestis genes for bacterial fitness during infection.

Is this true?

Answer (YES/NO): NO